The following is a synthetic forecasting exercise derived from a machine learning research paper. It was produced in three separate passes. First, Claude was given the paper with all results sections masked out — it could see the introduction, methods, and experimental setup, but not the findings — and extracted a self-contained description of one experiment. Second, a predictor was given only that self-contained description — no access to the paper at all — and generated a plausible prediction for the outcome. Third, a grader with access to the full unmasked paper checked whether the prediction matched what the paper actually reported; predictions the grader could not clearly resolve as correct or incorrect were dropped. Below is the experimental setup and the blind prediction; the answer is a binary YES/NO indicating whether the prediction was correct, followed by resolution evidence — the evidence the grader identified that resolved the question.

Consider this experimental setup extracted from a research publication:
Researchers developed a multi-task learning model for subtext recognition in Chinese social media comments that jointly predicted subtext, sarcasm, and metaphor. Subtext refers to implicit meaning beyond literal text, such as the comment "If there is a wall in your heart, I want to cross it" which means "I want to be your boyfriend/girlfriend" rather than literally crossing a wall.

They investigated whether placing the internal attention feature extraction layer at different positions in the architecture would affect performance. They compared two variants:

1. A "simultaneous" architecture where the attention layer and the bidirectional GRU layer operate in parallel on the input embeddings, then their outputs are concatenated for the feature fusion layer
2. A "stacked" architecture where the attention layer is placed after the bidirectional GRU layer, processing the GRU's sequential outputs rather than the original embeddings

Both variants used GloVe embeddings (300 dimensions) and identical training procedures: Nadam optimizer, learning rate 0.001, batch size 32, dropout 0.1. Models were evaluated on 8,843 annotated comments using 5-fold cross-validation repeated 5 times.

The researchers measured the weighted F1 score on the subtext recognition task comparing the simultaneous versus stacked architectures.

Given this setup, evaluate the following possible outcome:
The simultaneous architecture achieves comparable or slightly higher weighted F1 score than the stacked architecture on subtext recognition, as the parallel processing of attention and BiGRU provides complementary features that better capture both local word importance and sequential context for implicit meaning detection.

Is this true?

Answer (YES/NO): YES